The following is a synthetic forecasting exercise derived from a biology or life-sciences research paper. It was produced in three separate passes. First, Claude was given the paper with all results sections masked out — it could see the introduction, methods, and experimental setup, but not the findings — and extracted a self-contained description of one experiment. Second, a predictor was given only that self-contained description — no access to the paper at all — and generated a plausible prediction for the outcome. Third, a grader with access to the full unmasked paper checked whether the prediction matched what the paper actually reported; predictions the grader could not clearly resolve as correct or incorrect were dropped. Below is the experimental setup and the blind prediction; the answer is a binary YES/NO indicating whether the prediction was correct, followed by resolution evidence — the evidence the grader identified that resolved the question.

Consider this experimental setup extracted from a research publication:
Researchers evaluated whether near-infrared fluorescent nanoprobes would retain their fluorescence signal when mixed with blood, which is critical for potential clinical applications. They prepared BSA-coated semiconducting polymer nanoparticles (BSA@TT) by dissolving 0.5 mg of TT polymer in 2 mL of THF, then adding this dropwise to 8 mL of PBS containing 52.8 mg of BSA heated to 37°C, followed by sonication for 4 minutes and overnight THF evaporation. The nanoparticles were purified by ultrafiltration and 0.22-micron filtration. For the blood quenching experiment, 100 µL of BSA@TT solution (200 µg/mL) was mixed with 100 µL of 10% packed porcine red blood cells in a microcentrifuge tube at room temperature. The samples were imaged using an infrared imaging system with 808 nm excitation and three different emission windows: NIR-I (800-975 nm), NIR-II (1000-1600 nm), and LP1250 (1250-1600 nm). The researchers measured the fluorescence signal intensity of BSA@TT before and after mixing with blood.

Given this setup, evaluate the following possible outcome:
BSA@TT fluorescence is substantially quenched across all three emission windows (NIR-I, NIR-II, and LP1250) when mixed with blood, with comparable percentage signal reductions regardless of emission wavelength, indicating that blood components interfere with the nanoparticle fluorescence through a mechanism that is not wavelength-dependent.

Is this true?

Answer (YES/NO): NO